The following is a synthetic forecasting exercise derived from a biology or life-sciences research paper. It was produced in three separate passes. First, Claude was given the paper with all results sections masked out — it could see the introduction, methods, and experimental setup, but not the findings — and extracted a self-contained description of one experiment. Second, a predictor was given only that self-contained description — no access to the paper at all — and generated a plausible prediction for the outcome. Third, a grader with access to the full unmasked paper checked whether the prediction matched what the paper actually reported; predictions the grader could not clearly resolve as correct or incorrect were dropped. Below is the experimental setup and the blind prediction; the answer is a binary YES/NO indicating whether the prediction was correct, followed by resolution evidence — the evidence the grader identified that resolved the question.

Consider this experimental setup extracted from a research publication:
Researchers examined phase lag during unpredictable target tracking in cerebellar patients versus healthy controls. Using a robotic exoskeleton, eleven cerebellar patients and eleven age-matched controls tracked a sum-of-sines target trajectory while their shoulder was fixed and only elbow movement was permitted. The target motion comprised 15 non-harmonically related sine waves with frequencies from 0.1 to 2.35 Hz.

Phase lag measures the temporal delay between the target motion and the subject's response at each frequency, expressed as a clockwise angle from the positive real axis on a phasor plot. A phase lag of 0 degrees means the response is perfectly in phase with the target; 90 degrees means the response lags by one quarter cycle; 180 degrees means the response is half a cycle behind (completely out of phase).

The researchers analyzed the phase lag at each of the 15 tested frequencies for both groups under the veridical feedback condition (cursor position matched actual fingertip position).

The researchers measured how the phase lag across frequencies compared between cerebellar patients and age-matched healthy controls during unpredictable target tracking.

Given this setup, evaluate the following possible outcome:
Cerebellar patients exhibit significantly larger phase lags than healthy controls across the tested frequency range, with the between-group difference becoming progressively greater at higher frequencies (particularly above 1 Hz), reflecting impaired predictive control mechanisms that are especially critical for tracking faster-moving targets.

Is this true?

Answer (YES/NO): YES